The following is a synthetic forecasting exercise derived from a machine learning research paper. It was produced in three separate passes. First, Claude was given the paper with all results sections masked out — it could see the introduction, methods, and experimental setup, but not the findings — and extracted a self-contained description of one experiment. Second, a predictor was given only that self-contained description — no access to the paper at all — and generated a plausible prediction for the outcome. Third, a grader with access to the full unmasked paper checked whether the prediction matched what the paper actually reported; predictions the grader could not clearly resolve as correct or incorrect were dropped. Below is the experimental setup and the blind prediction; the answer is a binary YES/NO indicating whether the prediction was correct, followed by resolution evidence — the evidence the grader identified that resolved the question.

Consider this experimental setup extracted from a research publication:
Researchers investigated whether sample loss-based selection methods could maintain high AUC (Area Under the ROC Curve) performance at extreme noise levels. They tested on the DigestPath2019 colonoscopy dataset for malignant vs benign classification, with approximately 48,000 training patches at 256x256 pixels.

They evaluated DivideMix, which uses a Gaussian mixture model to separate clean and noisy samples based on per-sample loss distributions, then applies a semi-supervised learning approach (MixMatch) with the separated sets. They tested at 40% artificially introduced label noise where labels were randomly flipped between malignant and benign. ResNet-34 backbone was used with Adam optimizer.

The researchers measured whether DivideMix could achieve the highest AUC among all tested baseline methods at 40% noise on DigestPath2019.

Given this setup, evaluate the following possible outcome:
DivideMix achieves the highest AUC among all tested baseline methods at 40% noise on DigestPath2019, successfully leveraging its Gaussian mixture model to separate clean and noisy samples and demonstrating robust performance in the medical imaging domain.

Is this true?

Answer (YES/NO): YES